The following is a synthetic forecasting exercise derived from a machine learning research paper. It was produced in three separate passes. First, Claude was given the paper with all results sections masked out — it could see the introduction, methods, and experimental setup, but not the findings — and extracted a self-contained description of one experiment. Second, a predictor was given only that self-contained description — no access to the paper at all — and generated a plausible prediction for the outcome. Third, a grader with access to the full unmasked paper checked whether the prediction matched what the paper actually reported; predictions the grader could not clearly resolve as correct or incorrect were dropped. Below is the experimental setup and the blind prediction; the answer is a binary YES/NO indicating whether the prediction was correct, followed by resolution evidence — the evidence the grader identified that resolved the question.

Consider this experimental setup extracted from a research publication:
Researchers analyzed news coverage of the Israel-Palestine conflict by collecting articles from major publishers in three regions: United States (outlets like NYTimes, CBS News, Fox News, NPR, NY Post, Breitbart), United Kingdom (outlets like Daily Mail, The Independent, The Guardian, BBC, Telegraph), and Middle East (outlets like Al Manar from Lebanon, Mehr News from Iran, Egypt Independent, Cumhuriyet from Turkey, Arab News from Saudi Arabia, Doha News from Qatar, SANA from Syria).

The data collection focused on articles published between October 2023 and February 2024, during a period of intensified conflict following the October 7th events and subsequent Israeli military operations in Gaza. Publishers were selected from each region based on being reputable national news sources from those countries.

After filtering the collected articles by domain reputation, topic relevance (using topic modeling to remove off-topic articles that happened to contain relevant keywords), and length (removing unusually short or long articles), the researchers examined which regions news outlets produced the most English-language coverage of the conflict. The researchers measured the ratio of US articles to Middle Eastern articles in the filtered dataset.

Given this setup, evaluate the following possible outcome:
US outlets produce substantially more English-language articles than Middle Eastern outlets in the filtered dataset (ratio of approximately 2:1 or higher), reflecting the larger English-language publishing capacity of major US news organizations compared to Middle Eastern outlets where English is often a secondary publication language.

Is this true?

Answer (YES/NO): YES